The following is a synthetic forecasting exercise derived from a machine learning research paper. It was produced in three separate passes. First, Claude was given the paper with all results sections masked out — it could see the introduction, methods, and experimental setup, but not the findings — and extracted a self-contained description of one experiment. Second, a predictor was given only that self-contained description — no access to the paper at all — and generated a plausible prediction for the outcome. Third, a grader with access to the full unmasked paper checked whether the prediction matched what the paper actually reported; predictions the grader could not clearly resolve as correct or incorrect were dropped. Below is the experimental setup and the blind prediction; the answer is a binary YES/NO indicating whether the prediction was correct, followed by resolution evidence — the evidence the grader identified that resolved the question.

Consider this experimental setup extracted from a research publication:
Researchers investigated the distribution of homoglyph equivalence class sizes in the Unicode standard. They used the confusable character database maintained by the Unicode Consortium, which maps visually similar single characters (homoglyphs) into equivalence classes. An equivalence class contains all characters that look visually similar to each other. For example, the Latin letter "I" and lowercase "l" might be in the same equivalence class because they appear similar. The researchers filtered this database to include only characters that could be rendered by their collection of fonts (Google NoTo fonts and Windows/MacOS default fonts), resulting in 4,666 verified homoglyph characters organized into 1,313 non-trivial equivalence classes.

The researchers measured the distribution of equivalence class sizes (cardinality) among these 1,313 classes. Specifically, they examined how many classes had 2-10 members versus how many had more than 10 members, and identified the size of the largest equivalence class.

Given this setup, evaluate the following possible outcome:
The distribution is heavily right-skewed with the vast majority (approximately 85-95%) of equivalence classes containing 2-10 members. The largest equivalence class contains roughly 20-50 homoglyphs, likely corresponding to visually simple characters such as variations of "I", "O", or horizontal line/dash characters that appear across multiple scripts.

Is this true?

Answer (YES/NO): NO